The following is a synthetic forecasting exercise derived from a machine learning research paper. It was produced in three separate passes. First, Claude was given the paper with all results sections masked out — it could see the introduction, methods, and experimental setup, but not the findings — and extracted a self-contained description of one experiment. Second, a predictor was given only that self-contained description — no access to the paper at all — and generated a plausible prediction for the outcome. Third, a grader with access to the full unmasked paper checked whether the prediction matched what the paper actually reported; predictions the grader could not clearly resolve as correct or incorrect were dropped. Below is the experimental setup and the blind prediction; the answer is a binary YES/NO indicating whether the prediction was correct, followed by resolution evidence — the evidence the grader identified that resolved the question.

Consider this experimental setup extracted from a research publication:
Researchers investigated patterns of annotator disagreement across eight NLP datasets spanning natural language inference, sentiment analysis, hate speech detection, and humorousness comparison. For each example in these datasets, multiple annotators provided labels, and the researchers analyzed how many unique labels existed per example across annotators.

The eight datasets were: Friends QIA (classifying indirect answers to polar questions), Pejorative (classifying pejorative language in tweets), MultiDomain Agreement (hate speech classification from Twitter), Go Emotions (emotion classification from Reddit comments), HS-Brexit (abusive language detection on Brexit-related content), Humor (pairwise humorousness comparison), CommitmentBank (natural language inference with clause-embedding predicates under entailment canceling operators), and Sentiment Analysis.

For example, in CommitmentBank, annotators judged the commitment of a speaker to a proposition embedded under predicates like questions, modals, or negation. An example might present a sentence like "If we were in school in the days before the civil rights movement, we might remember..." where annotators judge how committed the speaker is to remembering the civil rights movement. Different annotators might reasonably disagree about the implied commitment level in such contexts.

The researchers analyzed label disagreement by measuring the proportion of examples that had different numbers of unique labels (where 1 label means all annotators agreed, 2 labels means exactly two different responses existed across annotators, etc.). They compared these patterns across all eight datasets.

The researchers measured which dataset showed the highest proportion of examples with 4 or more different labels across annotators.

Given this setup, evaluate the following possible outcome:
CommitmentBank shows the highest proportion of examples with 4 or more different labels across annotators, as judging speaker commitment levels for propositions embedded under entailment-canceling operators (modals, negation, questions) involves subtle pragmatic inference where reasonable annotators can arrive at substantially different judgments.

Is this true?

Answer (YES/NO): YES